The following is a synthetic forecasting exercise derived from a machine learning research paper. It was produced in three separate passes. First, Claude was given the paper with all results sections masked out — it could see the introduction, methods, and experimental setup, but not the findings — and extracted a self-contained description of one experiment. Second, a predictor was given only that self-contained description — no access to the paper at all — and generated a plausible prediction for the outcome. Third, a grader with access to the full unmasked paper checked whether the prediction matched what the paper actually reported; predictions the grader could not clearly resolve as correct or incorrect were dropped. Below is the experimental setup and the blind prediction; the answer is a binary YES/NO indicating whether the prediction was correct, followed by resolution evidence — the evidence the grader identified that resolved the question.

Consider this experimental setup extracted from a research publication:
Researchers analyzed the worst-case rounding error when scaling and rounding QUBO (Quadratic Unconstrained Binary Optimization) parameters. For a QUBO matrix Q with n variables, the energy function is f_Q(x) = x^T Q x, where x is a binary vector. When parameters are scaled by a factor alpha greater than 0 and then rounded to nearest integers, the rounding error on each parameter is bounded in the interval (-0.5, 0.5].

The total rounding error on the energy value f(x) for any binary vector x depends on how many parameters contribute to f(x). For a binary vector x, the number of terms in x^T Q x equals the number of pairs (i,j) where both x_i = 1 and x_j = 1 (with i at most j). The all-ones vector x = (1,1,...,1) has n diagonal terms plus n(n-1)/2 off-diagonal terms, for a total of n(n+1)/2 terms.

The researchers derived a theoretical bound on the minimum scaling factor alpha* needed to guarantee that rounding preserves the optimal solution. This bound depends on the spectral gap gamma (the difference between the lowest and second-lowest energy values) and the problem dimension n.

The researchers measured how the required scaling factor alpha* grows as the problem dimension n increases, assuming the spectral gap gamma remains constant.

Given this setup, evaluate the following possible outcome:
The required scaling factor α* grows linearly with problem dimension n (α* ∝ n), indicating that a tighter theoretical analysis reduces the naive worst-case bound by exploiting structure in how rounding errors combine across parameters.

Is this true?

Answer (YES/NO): NO